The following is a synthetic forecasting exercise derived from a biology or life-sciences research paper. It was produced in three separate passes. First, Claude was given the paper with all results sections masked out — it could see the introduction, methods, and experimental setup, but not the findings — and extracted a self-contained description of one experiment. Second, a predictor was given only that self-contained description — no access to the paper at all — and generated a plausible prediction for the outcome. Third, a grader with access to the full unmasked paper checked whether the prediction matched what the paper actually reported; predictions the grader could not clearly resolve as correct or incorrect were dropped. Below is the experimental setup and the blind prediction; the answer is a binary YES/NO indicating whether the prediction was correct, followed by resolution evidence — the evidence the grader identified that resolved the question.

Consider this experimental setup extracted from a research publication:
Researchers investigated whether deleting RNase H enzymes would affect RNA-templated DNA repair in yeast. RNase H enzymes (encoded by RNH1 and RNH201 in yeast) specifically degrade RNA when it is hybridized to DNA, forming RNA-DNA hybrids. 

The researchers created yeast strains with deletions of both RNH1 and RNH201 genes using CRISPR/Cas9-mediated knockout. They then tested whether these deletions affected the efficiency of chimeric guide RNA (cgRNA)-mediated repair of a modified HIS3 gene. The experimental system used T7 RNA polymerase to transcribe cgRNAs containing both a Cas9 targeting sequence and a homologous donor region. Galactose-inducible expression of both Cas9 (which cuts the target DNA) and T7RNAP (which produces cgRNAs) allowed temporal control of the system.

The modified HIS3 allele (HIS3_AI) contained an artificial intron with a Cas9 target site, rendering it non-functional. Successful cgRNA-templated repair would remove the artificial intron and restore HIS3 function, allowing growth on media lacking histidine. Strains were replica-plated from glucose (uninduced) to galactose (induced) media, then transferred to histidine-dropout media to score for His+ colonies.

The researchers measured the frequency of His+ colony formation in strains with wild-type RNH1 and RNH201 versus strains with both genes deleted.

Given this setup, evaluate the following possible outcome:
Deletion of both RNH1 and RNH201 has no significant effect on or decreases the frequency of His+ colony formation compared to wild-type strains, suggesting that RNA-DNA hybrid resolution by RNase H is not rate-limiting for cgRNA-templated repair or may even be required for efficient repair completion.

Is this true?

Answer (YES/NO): NO